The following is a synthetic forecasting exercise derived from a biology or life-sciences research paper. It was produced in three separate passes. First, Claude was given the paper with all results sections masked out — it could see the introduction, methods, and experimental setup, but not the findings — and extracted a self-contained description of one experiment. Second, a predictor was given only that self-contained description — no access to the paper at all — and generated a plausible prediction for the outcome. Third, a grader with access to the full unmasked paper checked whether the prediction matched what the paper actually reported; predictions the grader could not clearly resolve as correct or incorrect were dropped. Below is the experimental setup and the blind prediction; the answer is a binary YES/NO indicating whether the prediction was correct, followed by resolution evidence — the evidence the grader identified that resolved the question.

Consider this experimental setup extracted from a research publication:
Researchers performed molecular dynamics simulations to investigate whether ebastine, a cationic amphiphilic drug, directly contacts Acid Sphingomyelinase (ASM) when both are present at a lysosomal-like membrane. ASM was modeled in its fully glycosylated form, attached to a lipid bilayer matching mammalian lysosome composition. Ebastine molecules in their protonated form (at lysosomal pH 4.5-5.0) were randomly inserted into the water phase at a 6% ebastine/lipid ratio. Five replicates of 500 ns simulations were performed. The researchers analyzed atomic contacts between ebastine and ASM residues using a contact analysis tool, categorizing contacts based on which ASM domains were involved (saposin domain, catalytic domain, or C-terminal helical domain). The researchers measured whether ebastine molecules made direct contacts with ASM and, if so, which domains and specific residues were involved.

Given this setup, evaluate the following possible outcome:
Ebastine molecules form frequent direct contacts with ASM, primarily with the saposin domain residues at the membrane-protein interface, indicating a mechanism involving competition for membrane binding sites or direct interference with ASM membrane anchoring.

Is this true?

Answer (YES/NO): NO